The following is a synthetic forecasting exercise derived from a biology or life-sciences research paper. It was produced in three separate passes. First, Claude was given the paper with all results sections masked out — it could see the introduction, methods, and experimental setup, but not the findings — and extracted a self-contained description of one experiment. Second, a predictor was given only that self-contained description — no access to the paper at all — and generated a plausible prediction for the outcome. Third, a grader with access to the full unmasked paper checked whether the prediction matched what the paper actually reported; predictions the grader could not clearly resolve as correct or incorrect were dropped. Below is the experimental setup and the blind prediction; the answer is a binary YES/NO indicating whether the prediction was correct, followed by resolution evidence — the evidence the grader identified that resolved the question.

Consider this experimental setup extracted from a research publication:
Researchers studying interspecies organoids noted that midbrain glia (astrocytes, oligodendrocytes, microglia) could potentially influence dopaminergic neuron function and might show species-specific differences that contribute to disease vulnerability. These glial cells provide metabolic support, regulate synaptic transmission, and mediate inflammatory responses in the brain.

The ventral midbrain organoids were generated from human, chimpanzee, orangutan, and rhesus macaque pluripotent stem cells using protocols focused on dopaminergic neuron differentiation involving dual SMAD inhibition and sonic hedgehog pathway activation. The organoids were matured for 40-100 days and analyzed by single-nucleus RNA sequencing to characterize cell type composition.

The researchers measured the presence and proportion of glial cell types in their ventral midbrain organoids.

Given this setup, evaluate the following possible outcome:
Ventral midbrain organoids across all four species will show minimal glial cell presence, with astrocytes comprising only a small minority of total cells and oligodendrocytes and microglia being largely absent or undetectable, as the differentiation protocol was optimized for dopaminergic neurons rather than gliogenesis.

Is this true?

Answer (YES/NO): YES